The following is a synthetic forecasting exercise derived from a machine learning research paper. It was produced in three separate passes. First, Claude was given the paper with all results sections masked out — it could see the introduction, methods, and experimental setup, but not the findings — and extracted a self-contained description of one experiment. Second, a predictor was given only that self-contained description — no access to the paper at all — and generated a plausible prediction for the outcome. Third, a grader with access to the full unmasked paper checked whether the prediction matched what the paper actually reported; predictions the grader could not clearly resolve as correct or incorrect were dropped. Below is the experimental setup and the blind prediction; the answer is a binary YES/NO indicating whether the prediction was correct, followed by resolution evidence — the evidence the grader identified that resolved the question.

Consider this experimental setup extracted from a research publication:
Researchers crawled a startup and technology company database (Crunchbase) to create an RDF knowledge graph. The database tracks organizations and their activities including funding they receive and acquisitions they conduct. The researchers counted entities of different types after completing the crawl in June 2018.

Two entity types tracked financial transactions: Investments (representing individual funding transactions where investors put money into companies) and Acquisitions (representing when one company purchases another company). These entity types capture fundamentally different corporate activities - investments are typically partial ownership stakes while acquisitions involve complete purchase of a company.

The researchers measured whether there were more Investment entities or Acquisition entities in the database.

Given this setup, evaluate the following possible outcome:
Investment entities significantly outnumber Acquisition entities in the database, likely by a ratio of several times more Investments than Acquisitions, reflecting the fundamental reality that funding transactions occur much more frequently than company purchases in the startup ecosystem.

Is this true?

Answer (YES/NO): YES